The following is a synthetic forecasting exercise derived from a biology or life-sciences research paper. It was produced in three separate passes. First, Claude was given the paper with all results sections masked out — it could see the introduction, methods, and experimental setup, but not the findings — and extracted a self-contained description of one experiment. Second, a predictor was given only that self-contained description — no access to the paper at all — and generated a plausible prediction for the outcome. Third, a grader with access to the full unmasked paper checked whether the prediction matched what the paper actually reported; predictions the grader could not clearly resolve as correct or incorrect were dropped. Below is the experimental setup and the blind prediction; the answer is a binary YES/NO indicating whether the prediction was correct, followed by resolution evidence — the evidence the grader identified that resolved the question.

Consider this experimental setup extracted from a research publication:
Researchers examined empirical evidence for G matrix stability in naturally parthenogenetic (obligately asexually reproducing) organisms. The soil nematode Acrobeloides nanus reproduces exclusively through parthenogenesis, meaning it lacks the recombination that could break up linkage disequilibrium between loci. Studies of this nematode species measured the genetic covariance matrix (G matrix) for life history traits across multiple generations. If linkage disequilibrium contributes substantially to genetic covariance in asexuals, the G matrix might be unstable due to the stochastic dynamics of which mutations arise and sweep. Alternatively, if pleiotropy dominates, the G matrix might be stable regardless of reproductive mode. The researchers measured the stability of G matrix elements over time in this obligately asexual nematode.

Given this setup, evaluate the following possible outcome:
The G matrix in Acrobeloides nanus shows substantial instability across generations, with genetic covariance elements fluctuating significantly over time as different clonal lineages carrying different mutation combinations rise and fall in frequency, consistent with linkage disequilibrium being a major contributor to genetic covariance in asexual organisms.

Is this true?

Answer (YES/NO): YES